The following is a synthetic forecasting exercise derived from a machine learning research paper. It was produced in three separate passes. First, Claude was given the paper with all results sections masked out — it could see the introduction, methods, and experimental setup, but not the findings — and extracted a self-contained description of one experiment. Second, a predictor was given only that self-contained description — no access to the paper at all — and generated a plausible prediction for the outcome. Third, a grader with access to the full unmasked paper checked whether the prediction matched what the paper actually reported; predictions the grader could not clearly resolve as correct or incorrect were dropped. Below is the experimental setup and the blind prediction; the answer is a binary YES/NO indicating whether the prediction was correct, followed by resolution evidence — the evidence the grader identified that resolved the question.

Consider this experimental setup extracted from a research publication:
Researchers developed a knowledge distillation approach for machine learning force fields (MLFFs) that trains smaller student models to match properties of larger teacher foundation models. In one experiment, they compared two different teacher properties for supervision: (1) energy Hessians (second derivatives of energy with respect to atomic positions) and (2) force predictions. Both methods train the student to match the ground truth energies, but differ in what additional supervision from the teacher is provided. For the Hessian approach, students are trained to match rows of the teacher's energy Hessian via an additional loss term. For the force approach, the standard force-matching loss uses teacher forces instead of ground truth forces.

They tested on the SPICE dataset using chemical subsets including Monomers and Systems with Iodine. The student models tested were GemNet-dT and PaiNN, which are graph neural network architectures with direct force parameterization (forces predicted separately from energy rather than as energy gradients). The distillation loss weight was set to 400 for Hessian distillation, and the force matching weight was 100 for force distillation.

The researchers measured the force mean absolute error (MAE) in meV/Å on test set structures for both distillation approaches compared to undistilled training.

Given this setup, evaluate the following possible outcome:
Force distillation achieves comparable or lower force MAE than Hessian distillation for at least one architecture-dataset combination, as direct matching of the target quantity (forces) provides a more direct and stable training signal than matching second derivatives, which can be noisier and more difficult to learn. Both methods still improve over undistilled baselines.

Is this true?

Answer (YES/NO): NO